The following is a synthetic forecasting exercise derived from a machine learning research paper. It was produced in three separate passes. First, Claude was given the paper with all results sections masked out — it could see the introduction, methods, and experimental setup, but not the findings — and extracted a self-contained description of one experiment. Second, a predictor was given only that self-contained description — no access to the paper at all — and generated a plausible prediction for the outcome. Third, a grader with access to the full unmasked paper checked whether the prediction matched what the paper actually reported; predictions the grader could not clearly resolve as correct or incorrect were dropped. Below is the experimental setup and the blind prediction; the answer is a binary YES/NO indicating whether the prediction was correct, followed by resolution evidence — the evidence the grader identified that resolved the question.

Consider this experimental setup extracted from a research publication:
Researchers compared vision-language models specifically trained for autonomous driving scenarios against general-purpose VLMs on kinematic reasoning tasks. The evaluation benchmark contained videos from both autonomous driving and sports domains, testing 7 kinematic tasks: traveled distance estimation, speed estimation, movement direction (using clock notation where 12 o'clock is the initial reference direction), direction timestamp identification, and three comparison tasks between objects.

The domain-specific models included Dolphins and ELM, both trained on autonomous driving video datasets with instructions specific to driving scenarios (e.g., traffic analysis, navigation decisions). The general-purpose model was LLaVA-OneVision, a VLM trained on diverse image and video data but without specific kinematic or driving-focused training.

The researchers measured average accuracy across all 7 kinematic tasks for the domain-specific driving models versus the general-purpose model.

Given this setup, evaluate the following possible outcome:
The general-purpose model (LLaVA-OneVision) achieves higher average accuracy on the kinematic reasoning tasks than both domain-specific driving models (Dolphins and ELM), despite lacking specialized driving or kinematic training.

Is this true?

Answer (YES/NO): NO